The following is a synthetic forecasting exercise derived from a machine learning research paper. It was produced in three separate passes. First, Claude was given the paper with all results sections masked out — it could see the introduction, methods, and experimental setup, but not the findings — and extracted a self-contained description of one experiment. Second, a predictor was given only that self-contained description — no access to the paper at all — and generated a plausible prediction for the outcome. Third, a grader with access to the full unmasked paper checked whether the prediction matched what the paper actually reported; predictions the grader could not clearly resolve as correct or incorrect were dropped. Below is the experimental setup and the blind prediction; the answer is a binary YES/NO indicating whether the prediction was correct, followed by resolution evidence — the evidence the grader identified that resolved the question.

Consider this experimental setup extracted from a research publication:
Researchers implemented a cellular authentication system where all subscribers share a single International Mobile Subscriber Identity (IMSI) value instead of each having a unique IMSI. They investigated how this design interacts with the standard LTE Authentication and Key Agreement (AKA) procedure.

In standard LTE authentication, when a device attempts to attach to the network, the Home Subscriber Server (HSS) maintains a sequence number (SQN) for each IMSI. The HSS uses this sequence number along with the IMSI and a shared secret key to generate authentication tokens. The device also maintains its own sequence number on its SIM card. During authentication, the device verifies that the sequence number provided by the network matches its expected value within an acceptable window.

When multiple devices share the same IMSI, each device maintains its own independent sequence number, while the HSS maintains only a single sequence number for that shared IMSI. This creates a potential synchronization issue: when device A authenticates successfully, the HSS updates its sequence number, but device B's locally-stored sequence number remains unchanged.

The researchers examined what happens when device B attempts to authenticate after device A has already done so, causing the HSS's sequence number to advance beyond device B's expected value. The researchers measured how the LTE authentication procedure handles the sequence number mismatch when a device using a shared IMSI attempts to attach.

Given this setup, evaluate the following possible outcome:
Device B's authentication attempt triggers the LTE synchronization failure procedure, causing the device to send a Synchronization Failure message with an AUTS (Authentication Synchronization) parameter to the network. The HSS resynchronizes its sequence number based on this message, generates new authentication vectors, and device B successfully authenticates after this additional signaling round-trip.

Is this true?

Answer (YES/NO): YES